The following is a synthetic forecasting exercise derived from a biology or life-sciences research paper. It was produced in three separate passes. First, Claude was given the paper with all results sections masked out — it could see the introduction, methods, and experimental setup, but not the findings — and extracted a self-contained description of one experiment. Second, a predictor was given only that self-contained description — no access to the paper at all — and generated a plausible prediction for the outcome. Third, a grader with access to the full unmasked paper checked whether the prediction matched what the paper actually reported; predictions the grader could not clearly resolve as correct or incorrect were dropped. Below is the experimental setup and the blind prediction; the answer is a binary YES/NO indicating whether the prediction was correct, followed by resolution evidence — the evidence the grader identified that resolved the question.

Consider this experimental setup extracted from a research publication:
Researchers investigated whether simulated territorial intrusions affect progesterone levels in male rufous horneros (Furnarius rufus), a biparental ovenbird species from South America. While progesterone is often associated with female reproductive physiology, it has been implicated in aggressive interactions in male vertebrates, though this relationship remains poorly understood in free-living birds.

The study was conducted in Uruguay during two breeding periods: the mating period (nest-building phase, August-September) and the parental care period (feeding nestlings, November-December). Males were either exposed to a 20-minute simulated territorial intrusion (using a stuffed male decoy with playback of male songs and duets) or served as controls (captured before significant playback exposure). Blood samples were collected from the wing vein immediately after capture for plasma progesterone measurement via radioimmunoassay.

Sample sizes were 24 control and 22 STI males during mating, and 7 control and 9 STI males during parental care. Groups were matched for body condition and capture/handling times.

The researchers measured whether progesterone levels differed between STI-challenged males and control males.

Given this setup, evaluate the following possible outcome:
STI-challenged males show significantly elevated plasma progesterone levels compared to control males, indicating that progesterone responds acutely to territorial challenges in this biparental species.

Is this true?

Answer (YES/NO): NO